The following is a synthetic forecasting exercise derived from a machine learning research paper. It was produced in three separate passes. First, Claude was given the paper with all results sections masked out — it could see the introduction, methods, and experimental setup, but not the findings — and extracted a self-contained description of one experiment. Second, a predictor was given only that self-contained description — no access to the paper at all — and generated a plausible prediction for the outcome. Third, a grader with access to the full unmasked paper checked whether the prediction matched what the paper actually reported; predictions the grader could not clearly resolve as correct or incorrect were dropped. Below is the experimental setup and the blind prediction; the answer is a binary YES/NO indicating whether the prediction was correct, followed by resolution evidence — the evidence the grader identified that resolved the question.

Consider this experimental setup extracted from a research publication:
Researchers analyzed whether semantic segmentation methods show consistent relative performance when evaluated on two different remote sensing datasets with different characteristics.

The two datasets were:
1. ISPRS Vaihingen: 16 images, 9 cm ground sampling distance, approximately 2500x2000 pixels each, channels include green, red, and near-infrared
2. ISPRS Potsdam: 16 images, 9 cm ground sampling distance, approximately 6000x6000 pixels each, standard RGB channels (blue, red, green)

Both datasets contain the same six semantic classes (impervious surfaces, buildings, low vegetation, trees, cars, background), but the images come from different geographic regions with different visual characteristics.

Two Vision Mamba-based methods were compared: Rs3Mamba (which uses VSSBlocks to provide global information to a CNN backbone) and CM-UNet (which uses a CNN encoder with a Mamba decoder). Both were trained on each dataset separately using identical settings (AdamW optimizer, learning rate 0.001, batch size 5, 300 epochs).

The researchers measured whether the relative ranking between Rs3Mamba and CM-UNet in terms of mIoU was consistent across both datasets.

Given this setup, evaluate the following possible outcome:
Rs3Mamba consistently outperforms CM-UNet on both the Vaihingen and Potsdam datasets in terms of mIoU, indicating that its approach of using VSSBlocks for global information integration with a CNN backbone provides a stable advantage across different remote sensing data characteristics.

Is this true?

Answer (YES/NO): NO